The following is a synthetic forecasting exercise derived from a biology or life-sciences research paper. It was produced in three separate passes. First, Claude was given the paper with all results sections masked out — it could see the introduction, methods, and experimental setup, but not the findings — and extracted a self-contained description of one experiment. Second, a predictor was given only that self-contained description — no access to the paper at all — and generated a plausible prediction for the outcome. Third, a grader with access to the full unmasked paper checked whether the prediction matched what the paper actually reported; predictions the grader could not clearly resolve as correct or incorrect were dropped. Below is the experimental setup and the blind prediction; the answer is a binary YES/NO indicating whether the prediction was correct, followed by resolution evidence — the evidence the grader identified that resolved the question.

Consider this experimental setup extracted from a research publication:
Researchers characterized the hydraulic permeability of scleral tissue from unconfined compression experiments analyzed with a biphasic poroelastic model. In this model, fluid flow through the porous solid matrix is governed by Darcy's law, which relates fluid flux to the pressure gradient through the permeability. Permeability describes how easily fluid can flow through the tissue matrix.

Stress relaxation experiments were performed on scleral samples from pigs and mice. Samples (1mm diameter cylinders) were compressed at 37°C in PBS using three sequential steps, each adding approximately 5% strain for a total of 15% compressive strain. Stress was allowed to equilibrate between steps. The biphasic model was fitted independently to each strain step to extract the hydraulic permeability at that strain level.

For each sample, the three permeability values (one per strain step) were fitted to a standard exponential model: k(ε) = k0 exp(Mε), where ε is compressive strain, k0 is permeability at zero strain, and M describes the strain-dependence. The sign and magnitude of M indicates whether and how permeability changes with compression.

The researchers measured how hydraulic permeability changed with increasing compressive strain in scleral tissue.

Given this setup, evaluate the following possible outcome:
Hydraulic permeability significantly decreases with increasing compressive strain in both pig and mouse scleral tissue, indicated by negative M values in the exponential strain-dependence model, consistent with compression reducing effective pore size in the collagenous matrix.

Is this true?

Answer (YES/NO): YES